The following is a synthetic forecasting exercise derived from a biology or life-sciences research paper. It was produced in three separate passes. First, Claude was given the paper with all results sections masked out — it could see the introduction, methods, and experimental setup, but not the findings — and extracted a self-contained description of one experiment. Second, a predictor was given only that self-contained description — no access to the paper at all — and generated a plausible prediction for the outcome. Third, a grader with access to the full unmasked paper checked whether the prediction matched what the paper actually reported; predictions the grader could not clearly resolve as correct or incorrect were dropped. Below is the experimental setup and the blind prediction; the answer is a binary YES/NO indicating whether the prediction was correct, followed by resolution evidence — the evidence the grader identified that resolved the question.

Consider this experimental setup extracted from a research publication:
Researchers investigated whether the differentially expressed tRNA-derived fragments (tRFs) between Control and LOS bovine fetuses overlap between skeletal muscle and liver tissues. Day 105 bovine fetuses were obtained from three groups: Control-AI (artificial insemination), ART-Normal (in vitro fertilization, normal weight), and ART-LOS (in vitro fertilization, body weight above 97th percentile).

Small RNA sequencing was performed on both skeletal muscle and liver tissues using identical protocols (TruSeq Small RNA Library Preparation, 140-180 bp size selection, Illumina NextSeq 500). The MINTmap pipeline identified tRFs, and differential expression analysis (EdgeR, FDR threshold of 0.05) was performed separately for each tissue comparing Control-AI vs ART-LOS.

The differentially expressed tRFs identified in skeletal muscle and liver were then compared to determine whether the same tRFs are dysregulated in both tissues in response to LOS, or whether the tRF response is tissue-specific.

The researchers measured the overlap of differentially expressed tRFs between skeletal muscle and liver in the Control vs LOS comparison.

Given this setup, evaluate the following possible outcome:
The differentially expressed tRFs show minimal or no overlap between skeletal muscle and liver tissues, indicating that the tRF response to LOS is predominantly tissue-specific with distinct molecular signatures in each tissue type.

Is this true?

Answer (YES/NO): YES